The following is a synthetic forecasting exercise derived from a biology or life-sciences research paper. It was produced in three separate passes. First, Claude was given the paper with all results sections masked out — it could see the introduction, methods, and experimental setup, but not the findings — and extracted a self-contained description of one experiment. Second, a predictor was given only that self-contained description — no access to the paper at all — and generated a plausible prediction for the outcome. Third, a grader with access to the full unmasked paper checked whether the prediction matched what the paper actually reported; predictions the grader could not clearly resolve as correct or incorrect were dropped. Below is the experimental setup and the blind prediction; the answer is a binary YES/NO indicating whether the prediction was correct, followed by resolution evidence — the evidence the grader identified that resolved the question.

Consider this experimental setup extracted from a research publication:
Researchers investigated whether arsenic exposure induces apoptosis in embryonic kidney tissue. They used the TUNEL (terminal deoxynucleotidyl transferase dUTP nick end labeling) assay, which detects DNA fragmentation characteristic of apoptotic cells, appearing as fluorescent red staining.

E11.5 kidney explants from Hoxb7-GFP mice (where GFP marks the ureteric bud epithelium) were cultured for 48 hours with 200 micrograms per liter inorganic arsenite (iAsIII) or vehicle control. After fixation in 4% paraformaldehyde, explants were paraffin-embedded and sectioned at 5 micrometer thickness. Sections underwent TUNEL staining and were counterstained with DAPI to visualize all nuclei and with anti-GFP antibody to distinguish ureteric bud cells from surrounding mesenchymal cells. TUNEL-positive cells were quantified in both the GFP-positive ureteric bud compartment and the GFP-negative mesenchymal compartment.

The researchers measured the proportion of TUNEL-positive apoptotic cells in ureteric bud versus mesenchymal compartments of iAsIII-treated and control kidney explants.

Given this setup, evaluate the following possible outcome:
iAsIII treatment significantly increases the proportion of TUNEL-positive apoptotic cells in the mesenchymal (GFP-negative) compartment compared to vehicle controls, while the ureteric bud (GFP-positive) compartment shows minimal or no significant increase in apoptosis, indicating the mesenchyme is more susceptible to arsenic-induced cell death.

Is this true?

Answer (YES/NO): YES